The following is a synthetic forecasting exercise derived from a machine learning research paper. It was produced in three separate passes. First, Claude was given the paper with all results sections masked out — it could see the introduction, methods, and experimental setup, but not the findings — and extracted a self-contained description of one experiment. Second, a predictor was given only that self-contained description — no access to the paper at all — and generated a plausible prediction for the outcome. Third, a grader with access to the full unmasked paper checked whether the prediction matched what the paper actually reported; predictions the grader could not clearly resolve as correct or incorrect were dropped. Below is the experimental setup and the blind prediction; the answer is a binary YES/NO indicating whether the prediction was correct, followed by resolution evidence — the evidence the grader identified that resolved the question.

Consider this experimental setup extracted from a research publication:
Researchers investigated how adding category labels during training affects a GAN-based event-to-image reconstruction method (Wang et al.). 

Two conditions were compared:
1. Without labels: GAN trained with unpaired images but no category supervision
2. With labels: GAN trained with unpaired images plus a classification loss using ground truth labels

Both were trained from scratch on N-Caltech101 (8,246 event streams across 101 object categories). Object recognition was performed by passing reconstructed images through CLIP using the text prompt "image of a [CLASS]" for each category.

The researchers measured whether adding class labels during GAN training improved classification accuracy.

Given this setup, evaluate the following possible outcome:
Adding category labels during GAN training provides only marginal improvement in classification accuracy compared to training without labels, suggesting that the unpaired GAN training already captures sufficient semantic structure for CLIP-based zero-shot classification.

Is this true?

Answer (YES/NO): NO